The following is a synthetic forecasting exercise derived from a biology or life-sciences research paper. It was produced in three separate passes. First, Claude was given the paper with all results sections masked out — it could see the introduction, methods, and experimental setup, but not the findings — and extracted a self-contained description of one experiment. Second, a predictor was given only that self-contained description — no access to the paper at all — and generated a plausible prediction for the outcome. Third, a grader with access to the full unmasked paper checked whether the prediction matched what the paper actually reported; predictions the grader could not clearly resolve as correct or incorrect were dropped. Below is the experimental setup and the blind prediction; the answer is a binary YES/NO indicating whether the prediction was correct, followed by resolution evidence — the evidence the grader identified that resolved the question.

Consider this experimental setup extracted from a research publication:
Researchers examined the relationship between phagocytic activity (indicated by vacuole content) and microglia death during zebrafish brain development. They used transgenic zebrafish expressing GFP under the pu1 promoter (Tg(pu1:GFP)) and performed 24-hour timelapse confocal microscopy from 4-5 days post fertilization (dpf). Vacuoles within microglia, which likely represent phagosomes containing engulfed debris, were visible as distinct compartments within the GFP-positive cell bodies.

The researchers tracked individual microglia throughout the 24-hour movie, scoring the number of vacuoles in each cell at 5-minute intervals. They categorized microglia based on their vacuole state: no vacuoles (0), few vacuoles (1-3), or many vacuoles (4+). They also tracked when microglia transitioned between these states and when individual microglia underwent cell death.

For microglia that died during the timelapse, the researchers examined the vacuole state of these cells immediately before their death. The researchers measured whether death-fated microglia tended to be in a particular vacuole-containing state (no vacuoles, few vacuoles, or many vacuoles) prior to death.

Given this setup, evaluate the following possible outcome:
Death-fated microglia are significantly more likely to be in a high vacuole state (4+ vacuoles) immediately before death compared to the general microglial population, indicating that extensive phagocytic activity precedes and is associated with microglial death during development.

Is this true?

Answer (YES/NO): NO